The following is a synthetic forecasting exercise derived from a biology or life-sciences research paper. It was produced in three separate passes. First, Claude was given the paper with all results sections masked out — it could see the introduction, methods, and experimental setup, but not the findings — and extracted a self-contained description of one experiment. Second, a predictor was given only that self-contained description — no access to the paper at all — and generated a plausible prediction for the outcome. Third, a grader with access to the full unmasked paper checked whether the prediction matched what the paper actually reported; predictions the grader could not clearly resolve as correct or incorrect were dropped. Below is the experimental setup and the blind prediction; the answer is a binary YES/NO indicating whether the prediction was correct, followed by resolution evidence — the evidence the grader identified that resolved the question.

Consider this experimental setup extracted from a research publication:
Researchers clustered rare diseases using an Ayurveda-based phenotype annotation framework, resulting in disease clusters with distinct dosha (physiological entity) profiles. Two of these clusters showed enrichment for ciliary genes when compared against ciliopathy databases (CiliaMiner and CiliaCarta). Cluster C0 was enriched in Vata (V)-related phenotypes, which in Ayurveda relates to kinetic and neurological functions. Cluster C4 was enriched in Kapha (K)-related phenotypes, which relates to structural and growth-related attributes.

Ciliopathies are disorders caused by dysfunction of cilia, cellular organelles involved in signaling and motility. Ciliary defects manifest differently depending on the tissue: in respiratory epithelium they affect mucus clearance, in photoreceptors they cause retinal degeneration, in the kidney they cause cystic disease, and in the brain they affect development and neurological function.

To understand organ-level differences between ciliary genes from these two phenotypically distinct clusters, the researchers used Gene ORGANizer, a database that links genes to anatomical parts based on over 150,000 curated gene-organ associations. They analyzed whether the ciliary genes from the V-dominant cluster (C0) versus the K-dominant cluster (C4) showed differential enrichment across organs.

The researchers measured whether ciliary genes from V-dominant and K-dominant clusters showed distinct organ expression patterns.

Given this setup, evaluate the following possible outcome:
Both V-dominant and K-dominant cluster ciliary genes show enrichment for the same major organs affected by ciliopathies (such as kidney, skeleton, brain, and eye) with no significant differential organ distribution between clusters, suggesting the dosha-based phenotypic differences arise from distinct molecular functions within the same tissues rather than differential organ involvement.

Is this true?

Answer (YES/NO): NO